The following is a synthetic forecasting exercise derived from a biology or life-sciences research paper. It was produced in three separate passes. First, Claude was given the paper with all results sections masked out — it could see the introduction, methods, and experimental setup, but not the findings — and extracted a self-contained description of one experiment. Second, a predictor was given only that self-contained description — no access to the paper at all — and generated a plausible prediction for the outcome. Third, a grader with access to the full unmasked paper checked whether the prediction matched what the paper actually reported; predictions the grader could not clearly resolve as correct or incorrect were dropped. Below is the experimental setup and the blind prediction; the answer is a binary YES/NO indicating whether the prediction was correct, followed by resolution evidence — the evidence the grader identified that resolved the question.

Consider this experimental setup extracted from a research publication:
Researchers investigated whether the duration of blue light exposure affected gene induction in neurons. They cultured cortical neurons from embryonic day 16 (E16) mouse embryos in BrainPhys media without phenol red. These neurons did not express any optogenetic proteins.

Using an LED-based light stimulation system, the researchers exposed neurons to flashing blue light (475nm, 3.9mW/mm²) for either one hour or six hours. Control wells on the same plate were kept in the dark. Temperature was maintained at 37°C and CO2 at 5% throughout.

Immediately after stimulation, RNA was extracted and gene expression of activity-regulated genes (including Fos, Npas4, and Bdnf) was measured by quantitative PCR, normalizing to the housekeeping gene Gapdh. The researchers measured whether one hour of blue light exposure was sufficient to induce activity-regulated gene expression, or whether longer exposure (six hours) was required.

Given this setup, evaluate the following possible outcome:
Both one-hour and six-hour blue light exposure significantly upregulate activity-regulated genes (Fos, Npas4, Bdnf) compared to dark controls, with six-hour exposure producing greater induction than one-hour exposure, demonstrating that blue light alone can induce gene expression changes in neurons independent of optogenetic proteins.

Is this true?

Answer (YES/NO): NO